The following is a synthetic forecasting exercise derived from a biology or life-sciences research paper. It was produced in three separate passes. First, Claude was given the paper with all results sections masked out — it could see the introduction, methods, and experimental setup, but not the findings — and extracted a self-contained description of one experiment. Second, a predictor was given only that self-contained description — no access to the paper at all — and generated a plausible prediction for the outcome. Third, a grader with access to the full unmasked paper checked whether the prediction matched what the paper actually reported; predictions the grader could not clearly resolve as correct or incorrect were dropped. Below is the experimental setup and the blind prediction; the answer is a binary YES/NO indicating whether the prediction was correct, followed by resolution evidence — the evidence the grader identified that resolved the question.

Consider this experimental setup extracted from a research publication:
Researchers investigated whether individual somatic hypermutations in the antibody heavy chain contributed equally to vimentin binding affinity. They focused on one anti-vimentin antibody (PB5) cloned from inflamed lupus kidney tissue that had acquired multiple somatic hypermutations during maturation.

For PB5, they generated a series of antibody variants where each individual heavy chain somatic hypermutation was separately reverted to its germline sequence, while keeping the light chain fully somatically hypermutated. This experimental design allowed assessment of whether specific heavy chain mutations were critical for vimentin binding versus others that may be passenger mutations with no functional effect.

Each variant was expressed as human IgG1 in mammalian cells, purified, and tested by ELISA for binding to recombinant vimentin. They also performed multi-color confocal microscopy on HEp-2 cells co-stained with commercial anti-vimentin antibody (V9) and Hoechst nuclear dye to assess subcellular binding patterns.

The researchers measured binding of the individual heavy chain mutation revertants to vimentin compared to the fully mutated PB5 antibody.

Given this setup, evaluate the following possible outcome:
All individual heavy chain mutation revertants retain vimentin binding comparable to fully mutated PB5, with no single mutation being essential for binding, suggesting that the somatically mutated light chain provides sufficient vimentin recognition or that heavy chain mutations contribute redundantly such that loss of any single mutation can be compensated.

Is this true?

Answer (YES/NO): NO